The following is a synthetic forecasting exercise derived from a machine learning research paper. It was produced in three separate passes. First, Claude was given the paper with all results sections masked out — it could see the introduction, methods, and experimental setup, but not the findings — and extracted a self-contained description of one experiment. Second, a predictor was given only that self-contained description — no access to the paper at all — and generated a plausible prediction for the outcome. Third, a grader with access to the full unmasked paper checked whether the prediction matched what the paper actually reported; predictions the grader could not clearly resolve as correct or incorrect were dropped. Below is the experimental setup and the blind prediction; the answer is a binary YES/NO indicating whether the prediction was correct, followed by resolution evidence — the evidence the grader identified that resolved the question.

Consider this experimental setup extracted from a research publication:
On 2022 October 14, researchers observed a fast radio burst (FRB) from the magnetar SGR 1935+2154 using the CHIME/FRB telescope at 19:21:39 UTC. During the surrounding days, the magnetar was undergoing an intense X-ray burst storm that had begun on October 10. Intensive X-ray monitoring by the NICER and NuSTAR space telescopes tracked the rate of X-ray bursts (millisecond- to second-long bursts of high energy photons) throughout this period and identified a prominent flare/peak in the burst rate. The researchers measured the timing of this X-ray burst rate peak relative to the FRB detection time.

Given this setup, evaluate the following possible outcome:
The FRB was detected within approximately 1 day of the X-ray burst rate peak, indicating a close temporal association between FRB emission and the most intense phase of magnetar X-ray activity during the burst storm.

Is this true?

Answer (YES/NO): YES